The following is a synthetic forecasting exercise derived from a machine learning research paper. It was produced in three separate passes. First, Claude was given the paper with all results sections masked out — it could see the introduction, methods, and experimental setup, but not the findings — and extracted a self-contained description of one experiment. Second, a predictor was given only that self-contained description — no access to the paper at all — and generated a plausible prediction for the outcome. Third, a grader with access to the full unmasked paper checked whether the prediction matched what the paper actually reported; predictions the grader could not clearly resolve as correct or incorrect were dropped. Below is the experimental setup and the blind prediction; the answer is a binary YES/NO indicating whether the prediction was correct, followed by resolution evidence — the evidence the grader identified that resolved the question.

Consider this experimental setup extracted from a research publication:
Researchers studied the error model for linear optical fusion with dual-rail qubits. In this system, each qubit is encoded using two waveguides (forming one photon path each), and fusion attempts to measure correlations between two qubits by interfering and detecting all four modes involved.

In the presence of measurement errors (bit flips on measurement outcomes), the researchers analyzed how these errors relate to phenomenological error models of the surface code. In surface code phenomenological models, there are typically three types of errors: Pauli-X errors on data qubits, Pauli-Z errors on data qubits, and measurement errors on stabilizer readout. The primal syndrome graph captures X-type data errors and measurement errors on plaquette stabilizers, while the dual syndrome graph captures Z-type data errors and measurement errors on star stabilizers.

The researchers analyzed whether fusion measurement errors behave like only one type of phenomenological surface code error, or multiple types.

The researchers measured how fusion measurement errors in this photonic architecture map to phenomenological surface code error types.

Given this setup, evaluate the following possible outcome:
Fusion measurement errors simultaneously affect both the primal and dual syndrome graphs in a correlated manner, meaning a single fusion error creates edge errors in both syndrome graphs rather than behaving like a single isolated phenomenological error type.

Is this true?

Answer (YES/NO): NO